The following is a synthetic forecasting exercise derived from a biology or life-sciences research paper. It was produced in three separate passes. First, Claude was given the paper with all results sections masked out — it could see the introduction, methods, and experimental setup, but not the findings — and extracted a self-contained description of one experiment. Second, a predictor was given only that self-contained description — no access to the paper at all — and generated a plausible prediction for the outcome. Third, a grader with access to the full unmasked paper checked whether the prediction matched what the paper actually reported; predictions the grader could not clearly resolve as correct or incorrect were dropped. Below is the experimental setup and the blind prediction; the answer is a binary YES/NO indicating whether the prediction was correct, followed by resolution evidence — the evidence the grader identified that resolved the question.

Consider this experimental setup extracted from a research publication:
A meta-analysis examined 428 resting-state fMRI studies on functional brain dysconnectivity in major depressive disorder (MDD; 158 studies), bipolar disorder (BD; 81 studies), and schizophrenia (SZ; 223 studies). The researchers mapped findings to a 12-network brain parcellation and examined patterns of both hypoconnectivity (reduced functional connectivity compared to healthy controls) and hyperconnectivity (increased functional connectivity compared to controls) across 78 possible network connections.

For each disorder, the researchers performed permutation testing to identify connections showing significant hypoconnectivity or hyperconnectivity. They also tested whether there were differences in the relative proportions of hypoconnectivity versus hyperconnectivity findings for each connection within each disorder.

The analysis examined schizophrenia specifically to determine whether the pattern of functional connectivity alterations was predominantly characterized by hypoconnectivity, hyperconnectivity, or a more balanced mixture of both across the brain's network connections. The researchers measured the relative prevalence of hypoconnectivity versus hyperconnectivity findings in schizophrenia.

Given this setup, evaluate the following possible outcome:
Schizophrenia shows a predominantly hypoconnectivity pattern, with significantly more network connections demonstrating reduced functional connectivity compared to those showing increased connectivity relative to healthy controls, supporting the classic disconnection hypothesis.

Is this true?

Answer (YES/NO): YES